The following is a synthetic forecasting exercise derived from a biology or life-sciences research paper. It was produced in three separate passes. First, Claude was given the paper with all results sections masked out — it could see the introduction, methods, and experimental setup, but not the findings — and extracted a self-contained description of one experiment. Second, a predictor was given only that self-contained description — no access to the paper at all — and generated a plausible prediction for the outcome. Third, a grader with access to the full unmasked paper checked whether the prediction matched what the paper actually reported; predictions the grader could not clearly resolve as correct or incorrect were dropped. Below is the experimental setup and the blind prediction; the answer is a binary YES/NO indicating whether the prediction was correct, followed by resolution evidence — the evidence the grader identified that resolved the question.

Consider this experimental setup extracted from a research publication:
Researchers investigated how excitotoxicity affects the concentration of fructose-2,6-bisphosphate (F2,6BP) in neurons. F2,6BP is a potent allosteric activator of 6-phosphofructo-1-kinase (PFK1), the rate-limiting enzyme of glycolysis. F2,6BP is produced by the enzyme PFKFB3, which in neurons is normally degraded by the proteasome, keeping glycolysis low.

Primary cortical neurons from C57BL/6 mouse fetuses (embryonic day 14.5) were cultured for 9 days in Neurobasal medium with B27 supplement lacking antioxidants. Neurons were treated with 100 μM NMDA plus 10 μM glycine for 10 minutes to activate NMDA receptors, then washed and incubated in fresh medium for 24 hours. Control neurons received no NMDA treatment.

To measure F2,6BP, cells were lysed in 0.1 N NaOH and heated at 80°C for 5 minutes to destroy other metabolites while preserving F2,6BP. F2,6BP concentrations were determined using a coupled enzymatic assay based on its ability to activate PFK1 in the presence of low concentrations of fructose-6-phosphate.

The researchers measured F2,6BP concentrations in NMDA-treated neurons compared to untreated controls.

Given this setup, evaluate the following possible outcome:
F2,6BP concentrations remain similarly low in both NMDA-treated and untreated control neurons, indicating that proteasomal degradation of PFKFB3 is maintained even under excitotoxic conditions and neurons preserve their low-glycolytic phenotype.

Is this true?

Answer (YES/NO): NO